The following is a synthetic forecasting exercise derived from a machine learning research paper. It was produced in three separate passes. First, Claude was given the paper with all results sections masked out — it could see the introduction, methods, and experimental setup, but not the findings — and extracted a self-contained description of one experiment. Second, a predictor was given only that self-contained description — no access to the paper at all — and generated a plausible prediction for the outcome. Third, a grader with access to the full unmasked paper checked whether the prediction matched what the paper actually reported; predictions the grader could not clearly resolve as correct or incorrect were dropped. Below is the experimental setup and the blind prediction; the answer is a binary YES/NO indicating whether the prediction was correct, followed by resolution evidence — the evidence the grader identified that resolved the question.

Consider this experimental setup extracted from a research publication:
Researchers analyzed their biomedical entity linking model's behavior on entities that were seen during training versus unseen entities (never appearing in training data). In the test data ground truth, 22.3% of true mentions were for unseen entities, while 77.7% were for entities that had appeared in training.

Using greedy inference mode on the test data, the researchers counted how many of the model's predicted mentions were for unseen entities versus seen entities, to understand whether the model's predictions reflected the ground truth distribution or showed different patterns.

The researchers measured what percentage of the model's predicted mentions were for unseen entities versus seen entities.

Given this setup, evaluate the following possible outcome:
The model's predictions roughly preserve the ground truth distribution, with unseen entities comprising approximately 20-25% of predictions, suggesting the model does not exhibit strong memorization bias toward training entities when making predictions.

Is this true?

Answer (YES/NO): NO